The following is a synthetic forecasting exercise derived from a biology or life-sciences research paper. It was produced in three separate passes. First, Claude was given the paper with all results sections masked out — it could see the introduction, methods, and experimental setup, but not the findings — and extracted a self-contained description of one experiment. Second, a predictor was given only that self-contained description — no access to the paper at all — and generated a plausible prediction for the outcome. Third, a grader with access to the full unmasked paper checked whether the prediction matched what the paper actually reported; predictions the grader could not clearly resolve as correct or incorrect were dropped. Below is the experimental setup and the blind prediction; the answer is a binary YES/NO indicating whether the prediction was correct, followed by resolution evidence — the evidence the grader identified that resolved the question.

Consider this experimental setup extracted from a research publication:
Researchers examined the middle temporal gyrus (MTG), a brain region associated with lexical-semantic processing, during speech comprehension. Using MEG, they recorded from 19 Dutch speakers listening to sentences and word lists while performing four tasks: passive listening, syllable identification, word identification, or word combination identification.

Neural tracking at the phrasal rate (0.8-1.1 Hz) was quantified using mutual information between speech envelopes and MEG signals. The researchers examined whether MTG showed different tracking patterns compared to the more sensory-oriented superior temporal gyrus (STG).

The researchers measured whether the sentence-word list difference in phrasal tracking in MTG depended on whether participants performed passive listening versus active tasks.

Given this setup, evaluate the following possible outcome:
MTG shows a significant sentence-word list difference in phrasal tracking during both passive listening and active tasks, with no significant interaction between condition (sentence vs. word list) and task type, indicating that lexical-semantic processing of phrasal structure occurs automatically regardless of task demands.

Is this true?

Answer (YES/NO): NO